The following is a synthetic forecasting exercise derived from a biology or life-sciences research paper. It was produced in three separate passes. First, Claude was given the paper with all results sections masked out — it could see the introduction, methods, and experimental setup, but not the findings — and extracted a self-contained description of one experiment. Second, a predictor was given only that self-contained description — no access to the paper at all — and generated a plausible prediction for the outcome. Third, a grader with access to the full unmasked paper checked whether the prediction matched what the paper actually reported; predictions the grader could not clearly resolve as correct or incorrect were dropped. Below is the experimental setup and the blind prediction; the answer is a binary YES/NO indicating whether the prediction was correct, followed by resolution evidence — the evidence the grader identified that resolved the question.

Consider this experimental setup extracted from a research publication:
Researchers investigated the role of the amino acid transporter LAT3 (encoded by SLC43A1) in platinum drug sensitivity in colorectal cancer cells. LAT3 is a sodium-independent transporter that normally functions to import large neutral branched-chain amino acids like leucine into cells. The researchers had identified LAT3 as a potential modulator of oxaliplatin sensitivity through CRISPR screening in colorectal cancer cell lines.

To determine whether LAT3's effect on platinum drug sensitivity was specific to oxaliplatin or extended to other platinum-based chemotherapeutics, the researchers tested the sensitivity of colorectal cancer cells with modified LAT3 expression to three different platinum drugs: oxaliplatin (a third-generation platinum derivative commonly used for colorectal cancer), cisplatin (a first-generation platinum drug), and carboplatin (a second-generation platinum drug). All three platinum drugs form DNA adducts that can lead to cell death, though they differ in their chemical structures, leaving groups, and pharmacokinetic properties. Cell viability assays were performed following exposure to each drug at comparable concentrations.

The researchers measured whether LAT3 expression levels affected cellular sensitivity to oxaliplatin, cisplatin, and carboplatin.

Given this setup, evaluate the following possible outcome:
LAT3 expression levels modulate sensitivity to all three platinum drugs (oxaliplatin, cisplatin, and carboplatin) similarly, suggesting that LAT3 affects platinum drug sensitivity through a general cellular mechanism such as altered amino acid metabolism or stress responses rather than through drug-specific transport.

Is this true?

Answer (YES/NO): NO